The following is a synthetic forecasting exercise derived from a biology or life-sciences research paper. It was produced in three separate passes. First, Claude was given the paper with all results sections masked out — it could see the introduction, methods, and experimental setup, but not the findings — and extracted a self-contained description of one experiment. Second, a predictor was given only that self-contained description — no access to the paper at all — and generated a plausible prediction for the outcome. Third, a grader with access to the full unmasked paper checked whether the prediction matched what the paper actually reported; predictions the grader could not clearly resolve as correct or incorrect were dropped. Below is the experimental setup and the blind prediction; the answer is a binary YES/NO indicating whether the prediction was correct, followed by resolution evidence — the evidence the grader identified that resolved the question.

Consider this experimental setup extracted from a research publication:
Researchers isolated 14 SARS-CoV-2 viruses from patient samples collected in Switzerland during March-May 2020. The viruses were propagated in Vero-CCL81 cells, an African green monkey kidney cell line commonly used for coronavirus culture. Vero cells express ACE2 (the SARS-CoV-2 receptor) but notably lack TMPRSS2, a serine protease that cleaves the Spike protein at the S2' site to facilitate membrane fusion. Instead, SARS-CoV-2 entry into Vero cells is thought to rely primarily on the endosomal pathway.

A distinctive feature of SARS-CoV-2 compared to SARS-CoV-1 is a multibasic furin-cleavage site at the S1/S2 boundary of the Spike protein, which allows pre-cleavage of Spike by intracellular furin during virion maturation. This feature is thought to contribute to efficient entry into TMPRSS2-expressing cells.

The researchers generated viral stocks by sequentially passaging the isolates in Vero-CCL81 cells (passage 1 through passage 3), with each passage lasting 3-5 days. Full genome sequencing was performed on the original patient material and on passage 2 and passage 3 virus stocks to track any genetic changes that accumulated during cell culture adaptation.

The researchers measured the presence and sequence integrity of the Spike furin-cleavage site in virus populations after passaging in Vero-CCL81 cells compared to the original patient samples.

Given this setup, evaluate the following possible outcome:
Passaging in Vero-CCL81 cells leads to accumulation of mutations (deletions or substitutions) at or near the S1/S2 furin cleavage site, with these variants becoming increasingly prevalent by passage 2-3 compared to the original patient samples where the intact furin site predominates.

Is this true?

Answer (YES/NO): NO